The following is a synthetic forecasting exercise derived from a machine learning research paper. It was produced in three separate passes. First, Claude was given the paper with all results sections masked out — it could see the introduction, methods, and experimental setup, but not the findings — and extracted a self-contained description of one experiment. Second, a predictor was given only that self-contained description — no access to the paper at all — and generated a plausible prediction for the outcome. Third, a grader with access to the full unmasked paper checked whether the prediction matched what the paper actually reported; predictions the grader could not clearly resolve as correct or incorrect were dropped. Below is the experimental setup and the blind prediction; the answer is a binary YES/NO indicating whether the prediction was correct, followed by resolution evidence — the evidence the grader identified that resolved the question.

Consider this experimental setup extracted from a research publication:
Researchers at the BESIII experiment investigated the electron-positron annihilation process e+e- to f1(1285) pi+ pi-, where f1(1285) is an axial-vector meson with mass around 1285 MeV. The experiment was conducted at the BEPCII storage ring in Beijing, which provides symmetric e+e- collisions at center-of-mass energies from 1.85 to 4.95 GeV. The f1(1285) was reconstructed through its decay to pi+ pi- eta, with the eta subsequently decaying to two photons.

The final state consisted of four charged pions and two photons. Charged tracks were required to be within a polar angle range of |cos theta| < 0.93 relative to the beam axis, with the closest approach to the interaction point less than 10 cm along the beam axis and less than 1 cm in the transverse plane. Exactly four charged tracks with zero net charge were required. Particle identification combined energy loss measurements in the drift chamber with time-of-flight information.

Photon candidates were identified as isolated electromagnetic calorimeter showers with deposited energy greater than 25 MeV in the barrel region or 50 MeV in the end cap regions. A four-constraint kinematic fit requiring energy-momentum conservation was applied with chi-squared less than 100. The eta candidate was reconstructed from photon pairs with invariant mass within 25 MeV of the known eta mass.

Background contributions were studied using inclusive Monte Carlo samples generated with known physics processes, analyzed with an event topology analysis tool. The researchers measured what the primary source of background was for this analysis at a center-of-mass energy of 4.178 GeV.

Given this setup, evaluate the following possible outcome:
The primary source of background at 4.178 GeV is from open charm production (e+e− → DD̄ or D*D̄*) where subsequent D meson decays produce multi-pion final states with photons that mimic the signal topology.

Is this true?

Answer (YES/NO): NO